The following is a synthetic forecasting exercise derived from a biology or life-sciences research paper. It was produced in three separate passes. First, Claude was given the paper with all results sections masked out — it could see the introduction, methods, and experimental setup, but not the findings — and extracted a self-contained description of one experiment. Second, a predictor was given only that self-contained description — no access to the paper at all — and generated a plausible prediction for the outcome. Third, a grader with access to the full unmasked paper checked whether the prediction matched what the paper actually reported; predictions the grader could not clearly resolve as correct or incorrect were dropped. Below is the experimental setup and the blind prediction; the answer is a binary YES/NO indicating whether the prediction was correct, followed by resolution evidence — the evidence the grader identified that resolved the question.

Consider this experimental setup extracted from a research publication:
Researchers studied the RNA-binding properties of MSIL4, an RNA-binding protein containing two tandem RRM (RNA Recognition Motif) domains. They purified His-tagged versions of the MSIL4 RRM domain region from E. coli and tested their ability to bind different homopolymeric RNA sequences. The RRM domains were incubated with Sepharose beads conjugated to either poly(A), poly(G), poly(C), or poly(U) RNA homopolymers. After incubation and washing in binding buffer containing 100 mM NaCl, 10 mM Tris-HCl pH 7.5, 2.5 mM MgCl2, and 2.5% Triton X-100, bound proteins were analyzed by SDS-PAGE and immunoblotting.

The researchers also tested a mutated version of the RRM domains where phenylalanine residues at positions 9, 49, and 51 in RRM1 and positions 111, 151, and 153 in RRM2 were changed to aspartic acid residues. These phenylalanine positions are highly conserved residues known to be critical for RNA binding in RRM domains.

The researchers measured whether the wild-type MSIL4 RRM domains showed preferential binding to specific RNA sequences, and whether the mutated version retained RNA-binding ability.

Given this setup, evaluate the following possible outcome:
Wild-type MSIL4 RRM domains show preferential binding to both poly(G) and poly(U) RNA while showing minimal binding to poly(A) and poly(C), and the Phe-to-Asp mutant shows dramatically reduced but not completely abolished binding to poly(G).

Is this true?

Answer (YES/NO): NO